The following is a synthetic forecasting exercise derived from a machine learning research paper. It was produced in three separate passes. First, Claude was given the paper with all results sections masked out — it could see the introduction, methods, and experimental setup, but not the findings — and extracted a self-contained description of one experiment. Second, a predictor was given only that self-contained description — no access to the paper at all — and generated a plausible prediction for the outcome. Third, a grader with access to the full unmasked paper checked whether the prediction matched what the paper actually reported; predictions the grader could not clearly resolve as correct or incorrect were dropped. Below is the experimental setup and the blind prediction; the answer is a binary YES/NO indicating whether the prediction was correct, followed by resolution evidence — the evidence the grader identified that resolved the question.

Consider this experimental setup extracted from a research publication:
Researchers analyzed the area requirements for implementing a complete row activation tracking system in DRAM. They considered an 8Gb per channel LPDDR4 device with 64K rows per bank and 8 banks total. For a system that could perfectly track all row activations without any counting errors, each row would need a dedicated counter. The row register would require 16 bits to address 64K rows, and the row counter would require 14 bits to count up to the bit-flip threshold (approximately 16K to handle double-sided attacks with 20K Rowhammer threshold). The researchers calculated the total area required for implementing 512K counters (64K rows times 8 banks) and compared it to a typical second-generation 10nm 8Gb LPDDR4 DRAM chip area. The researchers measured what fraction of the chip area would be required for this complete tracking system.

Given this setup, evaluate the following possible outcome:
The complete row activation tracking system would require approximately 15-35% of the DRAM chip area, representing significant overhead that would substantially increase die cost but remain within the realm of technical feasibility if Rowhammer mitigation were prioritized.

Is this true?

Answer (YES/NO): NO